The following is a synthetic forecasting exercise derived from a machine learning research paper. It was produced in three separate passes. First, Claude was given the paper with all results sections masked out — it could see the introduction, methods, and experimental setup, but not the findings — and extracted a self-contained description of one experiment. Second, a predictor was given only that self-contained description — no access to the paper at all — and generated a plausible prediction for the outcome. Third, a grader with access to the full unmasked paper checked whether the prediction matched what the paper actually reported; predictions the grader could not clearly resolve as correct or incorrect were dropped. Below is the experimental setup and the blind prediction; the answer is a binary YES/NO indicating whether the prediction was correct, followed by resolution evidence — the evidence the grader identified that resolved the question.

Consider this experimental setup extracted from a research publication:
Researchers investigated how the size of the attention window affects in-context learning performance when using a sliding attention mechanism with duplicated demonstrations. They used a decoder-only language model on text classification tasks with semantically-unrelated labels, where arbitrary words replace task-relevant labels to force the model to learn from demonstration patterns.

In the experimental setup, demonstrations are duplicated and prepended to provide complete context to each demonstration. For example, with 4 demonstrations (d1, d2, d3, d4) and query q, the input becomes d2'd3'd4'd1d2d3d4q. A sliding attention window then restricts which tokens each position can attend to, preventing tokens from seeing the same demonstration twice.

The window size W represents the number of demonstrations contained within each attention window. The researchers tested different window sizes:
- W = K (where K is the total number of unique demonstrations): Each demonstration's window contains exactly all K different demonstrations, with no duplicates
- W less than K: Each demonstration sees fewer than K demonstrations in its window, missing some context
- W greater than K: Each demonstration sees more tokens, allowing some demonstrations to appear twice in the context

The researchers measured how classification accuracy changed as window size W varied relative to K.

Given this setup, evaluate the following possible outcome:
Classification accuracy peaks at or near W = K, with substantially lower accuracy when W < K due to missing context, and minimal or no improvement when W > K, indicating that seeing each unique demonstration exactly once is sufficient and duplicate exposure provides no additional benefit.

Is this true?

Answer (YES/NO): YES